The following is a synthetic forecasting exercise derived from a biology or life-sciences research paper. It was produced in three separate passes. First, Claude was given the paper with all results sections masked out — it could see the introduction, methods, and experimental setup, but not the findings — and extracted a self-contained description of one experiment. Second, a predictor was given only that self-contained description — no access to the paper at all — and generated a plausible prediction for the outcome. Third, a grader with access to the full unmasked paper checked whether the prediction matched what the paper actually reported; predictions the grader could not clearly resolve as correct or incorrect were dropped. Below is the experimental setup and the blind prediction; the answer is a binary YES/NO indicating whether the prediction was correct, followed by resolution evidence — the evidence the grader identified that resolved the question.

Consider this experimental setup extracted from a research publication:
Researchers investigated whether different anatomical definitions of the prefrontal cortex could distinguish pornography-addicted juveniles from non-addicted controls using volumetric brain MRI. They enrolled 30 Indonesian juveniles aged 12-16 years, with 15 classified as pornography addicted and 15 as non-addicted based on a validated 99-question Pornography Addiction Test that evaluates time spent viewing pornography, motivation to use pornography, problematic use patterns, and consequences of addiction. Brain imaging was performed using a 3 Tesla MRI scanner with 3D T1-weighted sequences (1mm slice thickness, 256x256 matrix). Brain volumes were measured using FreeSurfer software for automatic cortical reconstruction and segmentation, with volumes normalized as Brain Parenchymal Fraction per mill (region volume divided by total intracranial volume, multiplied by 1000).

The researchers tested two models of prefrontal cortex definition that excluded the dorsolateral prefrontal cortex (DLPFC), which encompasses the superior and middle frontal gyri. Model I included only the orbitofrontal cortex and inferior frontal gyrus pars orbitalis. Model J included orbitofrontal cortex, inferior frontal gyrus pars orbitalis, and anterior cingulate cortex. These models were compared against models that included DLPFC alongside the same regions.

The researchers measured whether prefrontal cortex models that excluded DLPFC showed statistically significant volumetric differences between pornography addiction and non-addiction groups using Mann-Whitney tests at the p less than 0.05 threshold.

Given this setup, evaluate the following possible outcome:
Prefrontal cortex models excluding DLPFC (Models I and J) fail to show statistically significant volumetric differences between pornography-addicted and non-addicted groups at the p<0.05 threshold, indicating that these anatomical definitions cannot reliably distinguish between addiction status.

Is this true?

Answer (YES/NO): YES